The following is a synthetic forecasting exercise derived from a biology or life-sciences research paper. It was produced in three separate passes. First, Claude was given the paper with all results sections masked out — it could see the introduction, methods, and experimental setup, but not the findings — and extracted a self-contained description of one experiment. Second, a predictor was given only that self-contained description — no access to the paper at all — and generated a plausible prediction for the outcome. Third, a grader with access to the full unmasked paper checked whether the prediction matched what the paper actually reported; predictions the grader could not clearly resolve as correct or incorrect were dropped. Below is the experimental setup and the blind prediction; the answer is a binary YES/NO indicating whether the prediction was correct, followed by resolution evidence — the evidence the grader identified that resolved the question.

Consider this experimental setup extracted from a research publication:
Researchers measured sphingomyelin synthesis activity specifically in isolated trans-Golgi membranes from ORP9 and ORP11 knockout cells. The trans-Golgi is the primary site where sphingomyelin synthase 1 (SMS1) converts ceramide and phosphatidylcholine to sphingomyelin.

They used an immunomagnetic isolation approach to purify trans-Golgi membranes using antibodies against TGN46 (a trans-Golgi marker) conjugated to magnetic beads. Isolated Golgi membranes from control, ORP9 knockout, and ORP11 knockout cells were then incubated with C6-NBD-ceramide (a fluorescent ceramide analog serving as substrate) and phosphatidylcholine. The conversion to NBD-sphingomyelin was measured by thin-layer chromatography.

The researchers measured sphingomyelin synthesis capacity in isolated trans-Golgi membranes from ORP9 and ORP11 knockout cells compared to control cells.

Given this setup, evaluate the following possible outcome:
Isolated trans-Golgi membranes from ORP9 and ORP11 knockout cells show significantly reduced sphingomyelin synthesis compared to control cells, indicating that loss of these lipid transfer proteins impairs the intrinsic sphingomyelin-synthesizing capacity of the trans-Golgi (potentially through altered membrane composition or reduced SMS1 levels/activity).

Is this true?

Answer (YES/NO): NO